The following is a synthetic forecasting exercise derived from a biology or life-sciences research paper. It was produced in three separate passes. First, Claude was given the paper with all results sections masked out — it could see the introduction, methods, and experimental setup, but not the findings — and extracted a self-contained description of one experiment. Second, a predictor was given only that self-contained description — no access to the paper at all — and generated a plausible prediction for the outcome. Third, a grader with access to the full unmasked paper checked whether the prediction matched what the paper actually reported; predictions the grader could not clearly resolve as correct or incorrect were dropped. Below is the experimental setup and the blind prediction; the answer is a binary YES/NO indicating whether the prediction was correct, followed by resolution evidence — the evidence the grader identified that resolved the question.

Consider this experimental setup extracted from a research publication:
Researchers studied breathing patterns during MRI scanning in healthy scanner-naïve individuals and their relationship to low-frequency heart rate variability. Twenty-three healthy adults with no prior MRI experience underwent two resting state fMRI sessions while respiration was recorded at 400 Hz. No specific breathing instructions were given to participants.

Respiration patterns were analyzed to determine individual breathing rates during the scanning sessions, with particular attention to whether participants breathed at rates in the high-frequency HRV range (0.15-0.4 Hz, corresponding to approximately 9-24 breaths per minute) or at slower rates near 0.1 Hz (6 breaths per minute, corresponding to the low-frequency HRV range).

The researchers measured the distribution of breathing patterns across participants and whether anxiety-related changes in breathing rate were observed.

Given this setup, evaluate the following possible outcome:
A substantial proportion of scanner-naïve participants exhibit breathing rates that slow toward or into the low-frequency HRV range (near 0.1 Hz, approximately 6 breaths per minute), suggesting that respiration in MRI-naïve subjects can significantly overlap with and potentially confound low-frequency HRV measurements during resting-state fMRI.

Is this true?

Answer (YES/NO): NO